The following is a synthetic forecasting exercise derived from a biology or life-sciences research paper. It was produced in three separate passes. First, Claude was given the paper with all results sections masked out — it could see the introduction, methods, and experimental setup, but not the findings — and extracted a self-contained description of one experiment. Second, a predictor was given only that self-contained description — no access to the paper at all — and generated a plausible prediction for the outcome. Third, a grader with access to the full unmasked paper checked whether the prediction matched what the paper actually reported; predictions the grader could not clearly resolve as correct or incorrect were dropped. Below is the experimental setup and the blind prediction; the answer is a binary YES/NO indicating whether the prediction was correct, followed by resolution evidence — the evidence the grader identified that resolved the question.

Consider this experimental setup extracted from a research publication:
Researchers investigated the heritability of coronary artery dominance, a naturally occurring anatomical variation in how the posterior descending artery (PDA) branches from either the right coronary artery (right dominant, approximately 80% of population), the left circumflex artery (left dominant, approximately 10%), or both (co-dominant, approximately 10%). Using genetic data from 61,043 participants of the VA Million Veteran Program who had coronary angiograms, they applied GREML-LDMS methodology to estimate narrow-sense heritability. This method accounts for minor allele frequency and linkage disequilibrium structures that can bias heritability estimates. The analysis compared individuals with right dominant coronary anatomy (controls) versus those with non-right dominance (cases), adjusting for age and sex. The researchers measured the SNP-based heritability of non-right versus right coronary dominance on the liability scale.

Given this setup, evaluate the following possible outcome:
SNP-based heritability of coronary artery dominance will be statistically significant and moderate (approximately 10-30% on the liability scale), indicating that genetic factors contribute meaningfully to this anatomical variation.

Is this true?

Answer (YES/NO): YES